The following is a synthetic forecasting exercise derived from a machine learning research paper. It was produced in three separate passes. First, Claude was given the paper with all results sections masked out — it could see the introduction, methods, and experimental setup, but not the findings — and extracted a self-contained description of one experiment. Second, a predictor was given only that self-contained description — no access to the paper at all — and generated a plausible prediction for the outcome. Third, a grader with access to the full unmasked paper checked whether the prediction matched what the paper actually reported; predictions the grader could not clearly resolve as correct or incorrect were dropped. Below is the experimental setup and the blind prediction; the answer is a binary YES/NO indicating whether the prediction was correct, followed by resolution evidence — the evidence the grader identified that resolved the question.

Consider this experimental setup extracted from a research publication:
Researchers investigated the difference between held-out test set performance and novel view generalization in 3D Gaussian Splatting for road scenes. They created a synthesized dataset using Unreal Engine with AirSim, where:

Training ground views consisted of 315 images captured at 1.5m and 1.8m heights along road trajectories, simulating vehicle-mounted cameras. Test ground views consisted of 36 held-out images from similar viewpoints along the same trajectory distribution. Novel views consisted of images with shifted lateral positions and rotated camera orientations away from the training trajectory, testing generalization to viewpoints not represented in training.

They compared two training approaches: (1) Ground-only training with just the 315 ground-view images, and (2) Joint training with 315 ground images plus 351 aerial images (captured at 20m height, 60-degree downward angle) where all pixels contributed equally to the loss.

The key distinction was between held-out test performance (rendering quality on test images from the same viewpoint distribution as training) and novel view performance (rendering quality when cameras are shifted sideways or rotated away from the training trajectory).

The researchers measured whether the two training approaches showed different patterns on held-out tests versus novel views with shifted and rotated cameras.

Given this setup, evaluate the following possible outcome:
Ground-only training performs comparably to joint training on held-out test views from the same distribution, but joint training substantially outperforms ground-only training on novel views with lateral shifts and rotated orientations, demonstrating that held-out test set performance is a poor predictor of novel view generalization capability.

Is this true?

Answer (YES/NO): NO